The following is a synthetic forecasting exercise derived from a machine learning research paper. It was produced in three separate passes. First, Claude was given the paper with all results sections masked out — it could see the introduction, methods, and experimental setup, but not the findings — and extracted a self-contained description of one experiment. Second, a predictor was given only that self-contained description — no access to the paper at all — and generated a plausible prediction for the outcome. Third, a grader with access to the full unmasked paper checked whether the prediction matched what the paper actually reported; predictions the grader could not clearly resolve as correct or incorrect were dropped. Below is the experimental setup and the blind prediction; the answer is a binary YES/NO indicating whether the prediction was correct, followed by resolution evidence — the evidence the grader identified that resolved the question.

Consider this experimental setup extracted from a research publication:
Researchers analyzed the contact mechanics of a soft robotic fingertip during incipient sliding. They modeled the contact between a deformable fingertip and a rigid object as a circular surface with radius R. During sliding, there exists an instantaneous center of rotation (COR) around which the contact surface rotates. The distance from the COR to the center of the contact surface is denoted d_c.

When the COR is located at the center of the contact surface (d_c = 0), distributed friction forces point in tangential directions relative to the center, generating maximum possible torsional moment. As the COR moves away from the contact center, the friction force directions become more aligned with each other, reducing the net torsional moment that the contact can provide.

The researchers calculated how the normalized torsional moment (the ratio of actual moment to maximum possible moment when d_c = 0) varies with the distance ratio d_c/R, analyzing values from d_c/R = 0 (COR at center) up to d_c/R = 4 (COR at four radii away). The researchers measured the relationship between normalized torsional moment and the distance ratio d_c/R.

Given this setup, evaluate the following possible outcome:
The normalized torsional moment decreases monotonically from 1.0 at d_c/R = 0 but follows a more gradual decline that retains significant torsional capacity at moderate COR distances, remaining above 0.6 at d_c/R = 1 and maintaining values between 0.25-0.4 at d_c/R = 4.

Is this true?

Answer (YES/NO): NO